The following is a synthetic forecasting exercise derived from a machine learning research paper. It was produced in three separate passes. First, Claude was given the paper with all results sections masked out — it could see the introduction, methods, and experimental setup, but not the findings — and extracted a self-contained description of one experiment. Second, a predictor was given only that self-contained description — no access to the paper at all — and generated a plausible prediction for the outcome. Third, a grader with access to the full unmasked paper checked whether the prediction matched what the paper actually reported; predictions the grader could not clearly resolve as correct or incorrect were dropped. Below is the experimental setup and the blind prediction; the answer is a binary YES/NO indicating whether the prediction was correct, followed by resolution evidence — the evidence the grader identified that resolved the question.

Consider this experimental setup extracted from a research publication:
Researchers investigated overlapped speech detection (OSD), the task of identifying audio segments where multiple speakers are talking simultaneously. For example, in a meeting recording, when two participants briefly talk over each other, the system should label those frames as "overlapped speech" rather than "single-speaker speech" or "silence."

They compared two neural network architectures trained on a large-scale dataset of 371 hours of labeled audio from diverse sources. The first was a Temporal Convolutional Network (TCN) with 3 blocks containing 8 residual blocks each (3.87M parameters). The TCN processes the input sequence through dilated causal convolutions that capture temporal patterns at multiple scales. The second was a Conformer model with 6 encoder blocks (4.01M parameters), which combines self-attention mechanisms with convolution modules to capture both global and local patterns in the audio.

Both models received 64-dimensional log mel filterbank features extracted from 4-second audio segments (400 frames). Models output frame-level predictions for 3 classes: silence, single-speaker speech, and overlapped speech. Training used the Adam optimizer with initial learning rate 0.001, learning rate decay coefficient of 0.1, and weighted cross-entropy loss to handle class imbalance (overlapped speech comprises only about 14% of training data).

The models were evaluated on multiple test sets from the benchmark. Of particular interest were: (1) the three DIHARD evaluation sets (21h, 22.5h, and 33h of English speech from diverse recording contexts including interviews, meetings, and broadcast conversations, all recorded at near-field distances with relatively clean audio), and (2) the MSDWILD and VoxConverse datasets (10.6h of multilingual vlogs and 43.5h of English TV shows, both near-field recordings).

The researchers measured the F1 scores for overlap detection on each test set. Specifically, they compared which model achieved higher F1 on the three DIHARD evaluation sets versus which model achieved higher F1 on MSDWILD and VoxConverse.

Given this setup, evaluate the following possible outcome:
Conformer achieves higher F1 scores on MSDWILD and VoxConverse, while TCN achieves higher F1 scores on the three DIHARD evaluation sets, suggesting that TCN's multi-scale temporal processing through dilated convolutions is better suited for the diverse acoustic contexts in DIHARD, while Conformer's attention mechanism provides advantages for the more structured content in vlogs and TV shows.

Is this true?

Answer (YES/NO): YES